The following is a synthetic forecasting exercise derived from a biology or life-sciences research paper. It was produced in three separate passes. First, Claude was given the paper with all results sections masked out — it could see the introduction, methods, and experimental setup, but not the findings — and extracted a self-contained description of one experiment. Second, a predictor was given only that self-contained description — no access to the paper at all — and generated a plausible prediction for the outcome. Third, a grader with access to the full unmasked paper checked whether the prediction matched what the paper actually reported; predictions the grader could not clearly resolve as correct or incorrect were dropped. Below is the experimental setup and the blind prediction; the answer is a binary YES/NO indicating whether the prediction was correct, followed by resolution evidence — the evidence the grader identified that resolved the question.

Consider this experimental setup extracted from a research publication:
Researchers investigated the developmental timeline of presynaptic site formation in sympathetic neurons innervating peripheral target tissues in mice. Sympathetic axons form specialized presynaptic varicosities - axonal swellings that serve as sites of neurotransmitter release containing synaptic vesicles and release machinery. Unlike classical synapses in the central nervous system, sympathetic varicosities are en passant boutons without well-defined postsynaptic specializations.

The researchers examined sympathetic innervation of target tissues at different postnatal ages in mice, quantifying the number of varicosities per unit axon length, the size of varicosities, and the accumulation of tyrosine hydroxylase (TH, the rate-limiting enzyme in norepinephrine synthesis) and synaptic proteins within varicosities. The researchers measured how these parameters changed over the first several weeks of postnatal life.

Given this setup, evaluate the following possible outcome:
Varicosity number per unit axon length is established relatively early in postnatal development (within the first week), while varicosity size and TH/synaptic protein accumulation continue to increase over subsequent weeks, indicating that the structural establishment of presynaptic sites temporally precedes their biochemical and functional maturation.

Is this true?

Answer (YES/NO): NO